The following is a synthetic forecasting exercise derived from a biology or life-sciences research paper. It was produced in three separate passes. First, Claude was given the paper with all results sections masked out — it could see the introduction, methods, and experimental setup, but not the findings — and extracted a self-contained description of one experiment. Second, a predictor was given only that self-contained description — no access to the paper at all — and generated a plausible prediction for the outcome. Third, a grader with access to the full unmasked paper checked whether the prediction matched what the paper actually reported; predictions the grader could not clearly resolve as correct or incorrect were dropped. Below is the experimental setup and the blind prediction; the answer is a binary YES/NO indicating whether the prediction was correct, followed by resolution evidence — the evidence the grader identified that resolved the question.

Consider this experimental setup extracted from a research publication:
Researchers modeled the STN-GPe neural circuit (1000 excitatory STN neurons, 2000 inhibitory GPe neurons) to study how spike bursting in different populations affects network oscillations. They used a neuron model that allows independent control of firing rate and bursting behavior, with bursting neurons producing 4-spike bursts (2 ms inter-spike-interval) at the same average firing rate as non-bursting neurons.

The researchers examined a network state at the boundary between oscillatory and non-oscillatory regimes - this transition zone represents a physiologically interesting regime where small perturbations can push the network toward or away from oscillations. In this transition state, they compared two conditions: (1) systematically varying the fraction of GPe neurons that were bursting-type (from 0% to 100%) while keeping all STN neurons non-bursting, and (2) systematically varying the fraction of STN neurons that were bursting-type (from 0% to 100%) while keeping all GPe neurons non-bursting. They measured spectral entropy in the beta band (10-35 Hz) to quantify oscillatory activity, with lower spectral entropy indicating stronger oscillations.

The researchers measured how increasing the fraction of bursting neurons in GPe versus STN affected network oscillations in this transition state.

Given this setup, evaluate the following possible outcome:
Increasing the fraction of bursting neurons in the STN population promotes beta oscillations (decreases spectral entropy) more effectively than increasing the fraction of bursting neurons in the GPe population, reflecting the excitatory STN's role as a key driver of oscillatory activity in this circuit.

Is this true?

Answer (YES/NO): NO